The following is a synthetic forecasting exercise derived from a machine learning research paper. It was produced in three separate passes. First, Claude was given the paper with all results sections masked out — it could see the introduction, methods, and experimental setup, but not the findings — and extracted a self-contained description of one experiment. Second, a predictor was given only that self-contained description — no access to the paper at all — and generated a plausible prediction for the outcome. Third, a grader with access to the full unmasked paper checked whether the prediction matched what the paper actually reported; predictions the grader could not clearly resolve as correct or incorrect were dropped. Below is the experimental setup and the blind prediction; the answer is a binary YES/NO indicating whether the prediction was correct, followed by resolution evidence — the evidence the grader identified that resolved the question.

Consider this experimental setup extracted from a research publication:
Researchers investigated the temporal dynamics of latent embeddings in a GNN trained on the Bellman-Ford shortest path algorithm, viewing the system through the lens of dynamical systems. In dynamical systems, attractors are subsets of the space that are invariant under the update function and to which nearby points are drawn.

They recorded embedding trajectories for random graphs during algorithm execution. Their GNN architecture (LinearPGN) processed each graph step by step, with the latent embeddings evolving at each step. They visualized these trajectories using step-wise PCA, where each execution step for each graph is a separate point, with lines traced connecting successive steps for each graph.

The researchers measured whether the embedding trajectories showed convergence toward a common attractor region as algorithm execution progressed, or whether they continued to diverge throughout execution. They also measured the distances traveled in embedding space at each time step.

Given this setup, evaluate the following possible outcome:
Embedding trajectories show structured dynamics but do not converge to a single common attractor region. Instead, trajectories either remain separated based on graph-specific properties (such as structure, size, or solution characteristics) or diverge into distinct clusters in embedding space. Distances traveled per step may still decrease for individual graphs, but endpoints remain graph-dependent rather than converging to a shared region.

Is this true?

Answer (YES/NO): YES